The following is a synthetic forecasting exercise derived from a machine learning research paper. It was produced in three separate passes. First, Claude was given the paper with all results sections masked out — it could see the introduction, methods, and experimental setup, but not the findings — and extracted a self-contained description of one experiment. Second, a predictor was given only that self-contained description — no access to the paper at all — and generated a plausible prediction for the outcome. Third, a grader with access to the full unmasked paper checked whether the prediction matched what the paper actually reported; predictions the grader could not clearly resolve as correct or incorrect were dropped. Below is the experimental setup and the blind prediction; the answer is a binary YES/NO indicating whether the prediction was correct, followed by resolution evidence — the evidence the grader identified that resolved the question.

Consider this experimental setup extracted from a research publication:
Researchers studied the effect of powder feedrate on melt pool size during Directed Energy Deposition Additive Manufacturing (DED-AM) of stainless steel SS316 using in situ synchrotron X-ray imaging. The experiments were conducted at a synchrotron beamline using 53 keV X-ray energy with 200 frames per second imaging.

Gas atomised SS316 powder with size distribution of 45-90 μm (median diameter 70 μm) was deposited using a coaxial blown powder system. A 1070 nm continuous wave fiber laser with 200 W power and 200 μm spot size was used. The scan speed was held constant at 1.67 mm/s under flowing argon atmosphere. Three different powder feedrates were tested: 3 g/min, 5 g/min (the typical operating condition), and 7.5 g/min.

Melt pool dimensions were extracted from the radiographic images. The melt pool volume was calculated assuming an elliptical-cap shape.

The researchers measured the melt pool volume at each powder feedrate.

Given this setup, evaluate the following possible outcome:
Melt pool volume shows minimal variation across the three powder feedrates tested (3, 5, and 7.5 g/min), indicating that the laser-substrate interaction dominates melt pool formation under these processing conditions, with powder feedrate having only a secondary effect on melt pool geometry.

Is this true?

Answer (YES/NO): NO